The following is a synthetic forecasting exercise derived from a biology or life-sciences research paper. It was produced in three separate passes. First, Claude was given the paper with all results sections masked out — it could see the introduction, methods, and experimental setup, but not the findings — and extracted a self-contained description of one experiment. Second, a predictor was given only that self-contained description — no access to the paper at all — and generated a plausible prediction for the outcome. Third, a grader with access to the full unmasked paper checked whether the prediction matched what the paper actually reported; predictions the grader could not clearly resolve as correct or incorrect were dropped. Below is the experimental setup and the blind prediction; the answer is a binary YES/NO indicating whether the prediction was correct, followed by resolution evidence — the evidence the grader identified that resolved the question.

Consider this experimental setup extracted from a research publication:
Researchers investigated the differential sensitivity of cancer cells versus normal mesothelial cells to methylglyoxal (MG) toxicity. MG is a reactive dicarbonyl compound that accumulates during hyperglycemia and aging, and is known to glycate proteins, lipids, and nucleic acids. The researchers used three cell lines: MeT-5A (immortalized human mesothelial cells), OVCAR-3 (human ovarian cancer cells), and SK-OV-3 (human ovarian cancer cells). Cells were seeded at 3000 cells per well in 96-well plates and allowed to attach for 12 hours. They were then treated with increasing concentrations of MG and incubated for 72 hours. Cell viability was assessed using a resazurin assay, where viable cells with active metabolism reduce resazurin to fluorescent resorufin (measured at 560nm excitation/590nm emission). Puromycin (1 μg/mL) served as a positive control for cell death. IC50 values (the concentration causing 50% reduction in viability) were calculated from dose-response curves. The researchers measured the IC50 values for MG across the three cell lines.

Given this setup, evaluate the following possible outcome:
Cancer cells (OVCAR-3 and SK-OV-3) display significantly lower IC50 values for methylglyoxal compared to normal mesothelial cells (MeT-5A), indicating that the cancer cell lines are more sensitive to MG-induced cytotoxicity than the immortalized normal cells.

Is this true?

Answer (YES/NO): NO